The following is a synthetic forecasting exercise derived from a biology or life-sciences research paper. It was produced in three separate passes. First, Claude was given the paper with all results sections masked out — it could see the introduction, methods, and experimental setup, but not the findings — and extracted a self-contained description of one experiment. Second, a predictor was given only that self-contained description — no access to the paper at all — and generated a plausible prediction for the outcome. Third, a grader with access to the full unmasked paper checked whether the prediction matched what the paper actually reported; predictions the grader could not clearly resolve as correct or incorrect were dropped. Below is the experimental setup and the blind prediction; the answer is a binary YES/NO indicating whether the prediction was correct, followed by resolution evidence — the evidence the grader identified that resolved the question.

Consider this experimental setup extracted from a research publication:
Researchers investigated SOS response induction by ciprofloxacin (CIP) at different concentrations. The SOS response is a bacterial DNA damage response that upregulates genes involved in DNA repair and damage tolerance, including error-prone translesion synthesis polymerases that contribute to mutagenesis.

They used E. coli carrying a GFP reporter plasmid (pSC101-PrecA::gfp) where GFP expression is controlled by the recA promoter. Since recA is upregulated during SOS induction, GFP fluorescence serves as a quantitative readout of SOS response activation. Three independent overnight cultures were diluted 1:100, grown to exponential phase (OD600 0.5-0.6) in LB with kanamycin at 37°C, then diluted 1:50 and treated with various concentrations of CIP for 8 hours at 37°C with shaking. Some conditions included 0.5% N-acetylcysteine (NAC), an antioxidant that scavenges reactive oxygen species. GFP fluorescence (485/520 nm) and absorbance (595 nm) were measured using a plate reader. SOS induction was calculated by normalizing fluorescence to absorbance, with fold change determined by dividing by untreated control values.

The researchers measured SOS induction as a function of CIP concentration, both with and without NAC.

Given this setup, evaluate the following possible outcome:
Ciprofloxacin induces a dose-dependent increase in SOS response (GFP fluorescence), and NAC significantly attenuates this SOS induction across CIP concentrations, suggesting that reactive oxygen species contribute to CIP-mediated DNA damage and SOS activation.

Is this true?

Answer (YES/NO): YES